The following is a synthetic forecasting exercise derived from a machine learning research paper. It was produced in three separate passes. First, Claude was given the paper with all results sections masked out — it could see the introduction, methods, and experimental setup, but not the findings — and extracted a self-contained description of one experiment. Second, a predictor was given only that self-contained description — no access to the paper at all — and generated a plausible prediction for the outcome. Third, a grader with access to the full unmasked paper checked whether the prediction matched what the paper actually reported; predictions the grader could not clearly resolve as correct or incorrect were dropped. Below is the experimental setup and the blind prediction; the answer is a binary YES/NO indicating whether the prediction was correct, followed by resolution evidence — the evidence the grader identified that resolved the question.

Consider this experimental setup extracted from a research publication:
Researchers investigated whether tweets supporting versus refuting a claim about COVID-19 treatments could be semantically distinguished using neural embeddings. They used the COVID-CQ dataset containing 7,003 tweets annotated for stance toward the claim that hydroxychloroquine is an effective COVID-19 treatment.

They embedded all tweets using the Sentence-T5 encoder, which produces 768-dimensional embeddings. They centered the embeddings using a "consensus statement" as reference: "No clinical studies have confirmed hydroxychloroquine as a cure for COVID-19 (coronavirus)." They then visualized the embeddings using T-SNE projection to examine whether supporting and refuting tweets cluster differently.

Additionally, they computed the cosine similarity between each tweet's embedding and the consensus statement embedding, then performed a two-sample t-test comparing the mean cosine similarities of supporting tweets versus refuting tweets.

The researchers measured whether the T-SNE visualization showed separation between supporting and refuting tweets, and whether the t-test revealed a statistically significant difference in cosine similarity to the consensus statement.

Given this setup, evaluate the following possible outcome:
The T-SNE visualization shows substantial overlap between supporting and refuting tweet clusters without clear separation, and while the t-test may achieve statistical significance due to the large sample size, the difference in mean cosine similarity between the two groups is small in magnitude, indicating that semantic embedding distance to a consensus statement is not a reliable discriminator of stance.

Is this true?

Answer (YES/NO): NO